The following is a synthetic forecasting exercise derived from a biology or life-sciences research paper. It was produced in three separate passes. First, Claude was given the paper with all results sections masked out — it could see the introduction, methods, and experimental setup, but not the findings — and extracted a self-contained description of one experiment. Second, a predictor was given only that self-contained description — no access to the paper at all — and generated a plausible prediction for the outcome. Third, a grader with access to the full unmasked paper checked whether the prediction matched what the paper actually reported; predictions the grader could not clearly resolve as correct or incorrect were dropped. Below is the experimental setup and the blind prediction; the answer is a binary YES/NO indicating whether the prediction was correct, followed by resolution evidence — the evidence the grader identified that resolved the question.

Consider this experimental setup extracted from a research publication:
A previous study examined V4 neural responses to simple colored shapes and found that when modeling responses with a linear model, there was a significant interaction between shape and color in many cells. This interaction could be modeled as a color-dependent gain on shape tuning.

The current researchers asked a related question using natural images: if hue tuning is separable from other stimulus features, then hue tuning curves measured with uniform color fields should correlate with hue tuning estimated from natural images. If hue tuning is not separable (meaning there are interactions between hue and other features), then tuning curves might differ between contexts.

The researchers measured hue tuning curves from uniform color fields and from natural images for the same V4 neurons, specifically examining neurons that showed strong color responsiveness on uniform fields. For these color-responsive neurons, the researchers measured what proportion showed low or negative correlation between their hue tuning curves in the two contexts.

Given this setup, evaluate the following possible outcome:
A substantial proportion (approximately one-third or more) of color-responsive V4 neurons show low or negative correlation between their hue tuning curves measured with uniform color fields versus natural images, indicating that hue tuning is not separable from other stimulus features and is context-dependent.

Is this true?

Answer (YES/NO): YES